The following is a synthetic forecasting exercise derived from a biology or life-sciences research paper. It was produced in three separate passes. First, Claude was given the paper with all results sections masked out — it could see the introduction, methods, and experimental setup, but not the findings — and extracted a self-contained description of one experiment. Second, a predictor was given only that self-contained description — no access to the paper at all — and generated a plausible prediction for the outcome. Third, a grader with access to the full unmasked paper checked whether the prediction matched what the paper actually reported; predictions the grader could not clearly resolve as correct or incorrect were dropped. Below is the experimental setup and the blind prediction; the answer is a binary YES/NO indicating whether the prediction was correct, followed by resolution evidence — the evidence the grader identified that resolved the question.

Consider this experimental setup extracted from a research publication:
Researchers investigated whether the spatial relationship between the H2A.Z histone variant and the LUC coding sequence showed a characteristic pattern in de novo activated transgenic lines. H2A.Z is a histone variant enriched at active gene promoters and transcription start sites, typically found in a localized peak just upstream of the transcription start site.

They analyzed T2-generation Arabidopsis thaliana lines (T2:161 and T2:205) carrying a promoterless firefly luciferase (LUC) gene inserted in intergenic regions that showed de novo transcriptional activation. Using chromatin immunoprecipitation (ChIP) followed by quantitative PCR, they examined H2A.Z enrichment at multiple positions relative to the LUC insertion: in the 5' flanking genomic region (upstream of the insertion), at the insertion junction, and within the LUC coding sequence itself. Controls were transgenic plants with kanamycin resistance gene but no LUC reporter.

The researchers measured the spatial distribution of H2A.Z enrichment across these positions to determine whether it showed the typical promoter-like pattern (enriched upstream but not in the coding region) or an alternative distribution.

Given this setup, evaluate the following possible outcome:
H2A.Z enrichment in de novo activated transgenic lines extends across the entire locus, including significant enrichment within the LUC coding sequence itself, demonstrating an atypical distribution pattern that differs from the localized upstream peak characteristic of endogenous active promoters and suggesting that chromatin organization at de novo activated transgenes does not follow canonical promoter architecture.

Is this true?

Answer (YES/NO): YES